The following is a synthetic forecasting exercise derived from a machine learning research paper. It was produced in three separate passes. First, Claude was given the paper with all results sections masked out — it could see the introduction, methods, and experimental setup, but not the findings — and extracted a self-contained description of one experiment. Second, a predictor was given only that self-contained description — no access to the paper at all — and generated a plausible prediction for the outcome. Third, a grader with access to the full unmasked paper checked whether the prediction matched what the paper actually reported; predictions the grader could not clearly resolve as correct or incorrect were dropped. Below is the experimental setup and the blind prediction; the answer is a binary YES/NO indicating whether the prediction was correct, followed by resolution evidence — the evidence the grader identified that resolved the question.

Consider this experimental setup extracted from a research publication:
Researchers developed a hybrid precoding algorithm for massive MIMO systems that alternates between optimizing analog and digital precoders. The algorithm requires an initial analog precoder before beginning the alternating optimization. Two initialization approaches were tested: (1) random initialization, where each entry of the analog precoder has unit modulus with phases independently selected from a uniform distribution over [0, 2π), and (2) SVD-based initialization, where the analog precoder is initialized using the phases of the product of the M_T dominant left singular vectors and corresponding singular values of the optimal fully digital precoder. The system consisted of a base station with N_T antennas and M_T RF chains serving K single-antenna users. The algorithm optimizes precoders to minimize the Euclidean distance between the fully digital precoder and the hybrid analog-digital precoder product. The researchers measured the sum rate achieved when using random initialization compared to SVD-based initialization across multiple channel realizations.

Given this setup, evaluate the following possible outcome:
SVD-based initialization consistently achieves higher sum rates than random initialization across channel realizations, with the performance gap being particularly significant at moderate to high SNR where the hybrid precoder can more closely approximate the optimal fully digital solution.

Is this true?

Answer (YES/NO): NO